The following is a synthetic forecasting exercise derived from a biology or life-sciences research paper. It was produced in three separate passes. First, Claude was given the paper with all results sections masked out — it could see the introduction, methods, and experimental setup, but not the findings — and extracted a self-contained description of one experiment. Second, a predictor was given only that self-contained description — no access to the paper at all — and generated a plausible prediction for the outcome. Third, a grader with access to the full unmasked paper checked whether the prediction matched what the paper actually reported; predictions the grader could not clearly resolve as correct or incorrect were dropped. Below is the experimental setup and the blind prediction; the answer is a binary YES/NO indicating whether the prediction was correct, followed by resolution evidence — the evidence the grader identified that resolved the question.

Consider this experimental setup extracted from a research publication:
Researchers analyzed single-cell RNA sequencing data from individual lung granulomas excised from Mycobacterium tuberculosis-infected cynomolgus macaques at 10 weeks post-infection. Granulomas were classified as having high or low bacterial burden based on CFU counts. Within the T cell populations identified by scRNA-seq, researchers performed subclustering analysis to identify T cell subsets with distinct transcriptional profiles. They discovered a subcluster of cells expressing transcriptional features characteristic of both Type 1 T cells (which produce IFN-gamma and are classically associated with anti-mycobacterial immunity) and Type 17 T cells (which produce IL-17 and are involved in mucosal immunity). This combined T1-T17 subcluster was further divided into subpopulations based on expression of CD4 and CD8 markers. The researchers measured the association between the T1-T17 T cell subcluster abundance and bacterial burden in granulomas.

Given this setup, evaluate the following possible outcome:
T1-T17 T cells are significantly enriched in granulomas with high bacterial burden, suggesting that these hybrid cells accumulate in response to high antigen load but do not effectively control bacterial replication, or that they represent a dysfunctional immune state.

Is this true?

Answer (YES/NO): NO